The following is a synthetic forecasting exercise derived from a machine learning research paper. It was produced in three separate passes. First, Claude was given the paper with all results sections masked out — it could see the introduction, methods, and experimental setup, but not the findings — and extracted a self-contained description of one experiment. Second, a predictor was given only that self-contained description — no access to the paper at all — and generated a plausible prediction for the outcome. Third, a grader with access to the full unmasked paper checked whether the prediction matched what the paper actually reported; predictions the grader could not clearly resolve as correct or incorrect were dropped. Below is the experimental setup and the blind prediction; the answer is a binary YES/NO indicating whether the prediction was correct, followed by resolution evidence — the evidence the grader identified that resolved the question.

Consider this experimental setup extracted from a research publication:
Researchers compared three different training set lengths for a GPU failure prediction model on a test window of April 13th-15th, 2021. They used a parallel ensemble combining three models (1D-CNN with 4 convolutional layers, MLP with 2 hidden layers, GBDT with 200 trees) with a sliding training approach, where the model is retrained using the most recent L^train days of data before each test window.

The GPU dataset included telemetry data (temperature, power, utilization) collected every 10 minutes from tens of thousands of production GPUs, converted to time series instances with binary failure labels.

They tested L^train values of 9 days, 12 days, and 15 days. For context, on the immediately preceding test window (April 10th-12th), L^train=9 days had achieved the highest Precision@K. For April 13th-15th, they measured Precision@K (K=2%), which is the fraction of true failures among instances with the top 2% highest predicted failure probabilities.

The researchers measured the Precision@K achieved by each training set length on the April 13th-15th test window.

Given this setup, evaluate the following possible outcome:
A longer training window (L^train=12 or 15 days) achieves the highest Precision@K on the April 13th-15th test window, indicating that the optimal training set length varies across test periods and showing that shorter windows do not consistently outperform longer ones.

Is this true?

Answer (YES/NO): YES